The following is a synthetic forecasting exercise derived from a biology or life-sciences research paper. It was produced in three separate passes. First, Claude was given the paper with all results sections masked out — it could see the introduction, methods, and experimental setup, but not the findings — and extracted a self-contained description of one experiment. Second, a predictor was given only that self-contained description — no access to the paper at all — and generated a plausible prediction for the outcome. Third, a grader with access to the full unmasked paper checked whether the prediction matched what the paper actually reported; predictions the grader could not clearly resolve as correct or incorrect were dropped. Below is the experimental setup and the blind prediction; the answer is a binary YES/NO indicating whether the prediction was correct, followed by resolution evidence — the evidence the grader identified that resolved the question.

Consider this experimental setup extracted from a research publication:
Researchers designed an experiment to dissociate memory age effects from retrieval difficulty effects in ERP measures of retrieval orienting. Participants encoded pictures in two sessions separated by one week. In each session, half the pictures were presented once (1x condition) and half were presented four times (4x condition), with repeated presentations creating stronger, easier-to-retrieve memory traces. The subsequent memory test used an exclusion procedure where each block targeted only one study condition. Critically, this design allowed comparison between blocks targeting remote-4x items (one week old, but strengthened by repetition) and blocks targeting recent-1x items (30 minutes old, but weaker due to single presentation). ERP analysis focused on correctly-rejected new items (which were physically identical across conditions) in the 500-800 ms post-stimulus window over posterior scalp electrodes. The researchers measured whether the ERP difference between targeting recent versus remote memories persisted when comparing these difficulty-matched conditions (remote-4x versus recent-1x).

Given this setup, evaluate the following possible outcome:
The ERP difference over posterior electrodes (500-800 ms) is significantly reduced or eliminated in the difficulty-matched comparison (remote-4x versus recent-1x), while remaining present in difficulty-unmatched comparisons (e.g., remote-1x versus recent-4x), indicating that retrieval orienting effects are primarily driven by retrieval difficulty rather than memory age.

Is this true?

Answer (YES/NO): NO